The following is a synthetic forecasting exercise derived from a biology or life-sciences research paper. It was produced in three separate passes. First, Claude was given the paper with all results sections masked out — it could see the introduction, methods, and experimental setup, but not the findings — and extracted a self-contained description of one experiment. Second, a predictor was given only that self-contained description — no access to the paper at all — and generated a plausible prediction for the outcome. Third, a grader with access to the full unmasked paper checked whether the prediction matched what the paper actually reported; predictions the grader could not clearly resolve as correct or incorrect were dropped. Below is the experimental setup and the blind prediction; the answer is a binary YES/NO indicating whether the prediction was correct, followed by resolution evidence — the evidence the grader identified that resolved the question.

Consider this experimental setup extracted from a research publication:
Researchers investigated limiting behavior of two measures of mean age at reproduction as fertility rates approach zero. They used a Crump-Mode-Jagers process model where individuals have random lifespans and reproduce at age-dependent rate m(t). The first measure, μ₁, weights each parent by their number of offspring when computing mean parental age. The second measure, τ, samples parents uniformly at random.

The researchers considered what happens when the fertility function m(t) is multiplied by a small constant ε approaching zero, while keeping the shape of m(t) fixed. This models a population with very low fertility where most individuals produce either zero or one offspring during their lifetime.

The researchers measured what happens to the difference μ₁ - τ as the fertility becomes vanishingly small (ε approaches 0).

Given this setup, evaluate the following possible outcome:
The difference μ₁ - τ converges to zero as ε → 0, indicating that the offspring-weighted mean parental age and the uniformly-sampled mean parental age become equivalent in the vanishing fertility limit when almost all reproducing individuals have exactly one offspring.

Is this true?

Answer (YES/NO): YES